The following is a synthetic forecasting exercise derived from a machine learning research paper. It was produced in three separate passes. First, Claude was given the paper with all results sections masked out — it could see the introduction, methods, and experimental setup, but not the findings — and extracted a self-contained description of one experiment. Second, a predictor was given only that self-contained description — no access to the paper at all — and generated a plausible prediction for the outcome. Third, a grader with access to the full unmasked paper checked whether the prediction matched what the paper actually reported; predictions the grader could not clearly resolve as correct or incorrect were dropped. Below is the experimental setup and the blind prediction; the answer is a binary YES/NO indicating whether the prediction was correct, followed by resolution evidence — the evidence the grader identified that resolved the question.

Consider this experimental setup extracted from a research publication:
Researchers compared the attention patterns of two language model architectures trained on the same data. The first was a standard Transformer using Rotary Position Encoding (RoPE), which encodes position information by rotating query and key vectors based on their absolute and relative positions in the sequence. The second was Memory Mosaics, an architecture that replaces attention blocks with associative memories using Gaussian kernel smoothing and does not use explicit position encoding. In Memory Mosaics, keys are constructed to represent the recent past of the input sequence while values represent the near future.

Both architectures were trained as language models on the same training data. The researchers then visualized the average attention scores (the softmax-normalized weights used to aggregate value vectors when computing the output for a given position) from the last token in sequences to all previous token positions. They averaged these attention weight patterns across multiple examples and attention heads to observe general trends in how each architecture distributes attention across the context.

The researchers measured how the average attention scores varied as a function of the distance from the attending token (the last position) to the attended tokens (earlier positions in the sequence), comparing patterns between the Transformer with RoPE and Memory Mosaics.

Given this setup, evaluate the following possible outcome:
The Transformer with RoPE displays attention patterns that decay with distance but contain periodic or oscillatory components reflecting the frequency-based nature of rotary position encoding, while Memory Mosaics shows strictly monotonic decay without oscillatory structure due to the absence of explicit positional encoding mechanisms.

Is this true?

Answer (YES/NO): NO